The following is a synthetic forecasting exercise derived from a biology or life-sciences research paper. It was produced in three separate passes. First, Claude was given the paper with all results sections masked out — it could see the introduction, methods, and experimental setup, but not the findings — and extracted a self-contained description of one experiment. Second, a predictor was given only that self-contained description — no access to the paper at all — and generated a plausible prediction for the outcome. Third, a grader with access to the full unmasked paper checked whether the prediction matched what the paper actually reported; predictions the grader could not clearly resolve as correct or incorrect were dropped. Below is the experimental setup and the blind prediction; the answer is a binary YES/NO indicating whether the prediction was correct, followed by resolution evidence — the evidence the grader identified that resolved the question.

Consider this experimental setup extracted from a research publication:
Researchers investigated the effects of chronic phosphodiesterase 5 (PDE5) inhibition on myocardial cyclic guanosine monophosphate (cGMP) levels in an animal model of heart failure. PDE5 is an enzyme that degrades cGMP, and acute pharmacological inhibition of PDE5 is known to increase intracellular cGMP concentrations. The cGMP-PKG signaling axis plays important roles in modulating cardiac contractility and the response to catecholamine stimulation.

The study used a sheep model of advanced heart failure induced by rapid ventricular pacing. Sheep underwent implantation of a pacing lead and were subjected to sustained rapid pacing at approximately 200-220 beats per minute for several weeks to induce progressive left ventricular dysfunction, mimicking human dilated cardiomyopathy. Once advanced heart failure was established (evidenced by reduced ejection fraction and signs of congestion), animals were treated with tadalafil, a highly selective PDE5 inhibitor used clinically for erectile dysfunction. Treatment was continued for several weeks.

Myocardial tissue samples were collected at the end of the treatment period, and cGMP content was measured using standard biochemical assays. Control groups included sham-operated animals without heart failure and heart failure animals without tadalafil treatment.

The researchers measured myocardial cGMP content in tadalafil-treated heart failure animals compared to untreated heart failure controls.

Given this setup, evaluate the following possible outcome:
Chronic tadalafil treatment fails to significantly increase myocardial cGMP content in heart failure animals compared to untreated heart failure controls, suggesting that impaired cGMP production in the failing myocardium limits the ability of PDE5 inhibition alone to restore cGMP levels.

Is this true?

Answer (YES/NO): NO